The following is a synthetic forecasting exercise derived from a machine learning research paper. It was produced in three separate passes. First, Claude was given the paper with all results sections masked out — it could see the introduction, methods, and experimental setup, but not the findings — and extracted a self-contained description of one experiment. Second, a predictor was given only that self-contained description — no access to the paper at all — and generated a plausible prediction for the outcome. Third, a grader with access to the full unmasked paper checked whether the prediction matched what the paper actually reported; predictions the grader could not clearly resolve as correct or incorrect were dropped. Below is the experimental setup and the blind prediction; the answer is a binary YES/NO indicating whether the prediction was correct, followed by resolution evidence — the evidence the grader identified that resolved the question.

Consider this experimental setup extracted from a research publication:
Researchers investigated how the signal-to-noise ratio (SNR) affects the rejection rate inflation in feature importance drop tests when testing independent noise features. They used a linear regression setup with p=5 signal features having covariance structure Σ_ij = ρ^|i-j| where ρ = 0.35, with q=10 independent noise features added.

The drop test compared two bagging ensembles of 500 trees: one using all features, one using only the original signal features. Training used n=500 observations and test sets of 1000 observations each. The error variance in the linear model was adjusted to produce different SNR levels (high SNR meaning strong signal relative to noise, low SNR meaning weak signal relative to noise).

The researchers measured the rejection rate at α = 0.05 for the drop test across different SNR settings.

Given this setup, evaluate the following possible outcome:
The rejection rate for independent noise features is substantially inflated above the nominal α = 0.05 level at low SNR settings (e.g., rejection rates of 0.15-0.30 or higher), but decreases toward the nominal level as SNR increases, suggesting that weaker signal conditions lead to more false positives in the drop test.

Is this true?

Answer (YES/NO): YES